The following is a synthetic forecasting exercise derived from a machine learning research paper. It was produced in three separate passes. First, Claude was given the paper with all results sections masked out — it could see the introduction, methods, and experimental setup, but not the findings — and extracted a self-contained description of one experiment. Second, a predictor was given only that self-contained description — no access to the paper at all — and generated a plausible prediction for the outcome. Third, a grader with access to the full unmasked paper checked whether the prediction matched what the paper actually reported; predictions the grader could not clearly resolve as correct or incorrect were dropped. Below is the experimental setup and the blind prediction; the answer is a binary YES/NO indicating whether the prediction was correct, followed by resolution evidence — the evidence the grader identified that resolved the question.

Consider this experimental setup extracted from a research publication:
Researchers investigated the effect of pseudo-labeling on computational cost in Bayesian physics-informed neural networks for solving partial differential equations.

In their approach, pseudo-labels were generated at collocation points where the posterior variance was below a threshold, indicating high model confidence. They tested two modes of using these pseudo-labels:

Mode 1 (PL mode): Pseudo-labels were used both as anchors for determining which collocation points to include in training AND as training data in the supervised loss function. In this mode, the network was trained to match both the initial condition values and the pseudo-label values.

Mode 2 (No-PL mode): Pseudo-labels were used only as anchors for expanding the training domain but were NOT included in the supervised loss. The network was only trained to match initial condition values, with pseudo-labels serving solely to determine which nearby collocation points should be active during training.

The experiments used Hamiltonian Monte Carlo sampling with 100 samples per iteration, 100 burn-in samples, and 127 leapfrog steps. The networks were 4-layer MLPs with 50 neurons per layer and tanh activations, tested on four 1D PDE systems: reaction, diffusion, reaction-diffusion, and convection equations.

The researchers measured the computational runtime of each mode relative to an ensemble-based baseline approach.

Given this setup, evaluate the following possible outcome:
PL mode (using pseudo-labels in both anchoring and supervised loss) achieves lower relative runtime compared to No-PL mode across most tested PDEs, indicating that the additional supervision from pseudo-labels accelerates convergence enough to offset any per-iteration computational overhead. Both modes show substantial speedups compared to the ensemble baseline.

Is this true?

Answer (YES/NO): NO